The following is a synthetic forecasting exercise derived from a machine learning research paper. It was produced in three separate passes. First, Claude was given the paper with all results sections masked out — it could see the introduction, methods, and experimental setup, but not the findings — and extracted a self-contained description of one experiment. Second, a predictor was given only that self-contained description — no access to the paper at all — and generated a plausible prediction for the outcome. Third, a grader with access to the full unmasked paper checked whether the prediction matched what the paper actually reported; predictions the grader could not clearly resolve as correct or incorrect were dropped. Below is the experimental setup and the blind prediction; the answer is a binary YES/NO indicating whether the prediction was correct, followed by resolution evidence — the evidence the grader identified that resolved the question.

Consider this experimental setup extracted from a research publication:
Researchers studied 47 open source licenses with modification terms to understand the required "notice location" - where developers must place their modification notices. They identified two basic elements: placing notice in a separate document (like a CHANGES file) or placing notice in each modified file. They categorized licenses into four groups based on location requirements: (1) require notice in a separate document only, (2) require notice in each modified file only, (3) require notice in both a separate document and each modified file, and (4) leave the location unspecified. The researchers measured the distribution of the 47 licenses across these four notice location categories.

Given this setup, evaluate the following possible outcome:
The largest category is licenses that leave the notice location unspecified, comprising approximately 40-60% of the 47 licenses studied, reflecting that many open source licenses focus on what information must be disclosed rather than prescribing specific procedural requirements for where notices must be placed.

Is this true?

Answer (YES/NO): NO